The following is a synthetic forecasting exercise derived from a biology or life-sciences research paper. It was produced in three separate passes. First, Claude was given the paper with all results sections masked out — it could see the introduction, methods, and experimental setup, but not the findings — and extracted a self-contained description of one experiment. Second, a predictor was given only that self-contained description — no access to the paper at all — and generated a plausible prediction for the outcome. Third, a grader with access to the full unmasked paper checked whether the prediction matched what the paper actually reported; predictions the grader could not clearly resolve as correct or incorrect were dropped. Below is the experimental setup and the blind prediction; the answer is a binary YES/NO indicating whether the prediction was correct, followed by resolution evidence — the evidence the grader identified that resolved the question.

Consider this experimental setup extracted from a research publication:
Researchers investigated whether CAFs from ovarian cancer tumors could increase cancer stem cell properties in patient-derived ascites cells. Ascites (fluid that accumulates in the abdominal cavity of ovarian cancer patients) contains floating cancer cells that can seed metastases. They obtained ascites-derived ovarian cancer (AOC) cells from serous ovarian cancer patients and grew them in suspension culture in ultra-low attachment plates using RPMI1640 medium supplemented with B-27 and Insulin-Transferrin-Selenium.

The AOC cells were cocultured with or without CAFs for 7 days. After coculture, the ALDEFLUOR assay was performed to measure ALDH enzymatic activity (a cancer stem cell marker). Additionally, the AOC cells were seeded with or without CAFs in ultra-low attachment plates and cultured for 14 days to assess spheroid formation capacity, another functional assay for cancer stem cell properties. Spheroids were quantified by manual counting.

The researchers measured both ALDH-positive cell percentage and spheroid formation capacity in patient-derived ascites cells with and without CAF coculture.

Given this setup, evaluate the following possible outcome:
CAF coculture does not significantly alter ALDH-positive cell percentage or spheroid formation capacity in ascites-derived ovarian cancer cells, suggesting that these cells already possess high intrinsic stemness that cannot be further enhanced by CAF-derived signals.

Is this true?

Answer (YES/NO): NO